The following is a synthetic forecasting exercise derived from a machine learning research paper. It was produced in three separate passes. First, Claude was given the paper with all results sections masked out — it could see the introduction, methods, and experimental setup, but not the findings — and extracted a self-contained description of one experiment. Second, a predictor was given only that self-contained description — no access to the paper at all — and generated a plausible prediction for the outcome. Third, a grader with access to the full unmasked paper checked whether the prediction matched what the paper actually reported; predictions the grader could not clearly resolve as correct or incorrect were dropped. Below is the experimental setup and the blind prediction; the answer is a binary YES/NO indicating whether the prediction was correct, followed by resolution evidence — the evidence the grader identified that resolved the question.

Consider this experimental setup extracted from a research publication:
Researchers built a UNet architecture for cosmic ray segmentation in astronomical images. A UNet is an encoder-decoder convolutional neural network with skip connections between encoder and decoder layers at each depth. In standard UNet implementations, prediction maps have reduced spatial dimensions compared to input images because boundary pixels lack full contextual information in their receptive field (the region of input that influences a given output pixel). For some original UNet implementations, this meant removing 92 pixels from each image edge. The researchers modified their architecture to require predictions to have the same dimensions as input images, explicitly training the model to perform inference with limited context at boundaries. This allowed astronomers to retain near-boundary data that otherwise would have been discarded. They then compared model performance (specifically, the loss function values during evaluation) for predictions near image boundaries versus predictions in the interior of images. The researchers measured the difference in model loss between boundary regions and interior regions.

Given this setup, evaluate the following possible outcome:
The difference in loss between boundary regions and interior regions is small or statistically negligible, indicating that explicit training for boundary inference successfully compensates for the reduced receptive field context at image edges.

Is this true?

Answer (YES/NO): YES